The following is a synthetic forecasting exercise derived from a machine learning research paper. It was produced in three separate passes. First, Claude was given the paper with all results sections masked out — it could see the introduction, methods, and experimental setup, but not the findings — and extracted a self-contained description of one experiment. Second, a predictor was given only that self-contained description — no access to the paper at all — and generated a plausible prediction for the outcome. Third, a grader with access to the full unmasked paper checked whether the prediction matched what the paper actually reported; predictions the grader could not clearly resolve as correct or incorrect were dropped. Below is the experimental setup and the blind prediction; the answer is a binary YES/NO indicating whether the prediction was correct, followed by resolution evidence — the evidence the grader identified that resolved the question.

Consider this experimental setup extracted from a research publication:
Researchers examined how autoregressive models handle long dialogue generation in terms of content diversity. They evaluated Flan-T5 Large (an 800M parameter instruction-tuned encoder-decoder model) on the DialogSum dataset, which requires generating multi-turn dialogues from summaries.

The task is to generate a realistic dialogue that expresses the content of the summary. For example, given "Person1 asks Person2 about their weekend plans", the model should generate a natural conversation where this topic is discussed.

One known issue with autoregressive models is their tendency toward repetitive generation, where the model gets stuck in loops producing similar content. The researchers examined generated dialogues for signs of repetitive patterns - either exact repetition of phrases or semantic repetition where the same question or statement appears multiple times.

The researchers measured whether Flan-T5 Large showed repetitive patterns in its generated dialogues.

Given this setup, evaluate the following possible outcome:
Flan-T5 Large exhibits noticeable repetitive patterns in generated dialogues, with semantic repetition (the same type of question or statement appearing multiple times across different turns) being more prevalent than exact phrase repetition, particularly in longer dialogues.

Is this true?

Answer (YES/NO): NO